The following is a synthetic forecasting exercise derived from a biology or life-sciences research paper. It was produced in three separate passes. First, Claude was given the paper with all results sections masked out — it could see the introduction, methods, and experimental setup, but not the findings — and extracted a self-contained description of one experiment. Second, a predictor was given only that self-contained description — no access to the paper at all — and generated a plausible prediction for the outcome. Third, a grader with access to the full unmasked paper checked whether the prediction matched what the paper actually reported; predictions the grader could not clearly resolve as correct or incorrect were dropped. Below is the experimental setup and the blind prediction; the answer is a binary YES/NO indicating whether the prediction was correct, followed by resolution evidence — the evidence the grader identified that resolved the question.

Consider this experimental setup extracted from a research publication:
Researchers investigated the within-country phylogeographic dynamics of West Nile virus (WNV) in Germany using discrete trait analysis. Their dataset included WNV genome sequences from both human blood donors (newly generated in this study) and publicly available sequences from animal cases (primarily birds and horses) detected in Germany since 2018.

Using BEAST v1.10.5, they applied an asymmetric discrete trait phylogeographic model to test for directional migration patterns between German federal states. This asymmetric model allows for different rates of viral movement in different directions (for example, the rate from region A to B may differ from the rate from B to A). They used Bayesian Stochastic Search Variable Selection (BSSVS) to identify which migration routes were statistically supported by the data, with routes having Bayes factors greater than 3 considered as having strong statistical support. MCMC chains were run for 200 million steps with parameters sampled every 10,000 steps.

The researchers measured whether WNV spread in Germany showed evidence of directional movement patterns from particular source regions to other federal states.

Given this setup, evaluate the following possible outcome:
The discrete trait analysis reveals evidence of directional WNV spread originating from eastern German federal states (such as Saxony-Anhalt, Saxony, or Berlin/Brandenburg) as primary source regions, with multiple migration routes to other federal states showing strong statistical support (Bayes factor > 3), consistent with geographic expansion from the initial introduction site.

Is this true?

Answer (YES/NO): YES